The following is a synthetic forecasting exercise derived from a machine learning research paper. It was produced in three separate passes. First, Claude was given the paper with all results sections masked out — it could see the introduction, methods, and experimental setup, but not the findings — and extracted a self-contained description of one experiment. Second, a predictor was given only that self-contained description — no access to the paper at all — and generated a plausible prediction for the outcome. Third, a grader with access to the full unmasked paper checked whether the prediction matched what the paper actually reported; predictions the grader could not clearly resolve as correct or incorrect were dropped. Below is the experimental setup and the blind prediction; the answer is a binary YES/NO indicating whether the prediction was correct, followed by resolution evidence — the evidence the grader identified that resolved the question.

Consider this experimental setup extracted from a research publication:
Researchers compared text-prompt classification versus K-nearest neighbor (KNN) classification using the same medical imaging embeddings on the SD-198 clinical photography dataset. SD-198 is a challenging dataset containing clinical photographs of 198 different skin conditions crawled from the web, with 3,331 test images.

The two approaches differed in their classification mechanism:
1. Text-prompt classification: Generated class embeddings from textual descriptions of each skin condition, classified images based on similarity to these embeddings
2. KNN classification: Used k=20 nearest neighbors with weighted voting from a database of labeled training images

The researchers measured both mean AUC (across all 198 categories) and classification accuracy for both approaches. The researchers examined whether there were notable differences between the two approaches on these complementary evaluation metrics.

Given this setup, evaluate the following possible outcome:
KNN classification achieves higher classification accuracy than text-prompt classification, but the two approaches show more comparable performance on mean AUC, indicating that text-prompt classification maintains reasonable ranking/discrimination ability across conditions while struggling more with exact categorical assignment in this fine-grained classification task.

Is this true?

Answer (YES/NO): NO